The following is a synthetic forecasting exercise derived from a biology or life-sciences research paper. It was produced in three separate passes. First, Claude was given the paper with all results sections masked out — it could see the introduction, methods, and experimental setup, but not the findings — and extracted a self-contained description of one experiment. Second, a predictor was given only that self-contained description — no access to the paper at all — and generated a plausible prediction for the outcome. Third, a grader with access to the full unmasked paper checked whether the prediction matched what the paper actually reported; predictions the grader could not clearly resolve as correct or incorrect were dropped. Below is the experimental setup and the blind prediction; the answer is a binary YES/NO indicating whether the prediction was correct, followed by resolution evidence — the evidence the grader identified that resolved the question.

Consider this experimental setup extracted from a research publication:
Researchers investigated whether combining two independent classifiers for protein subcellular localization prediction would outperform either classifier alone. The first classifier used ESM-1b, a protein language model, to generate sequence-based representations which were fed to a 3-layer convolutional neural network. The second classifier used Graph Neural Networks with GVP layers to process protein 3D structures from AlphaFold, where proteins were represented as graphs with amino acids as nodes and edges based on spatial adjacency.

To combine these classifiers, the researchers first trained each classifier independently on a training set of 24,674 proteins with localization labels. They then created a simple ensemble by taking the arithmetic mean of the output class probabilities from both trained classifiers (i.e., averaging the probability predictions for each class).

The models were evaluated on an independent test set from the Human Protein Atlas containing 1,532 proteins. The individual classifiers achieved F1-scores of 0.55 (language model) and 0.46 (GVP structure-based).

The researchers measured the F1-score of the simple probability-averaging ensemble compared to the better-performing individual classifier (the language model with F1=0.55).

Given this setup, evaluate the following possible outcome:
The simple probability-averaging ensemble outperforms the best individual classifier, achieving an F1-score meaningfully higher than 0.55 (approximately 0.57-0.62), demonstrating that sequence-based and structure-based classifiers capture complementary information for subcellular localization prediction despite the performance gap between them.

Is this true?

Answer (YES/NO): YES